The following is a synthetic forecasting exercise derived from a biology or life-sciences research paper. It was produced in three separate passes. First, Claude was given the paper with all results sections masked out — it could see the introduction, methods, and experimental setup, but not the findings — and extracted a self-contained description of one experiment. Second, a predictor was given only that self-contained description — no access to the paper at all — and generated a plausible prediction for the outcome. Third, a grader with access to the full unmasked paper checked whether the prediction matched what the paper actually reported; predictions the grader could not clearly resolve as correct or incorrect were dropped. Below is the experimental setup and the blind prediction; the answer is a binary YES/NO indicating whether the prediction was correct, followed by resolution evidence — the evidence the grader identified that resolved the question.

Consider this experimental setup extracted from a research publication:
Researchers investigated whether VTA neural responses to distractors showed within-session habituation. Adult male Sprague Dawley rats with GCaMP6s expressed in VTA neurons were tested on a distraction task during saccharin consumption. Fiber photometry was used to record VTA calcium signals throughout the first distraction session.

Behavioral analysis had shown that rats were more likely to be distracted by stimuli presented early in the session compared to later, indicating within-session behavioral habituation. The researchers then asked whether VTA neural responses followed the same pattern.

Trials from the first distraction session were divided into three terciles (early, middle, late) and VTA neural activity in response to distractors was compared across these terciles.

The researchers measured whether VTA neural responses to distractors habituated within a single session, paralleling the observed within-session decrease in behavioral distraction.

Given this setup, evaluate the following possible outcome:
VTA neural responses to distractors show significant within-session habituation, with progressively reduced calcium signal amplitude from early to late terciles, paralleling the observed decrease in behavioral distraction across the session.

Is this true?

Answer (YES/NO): NO